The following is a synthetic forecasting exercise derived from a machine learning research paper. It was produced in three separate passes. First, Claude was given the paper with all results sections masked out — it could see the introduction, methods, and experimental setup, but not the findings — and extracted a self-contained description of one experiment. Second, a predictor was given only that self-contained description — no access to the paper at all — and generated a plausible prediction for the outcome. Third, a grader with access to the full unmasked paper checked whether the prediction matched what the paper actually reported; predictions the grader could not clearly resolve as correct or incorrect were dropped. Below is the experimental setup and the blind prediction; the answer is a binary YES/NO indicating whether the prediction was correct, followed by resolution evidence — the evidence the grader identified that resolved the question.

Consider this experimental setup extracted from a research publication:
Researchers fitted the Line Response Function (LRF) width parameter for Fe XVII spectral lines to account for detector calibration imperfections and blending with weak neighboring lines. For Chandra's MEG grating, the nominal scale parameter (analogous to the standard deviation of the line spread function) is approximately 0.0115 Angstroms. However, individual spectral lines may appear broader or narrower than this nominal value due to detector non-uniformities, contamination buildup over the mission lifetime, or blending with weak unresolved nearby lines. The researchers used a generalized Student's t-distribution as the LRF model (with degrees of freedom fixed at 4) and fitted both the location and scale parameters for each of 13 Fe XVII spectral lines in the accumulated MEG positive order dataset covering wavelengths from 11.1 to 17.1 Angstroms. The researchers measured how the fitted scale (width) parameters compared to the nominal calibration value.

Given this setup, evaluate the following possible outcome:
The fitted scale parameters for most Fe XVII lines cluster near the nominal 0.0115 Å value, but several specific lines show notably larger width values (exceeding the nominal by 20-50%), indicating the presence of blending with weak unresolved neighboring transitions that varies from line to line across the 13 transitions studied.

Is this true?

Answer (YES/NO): NO